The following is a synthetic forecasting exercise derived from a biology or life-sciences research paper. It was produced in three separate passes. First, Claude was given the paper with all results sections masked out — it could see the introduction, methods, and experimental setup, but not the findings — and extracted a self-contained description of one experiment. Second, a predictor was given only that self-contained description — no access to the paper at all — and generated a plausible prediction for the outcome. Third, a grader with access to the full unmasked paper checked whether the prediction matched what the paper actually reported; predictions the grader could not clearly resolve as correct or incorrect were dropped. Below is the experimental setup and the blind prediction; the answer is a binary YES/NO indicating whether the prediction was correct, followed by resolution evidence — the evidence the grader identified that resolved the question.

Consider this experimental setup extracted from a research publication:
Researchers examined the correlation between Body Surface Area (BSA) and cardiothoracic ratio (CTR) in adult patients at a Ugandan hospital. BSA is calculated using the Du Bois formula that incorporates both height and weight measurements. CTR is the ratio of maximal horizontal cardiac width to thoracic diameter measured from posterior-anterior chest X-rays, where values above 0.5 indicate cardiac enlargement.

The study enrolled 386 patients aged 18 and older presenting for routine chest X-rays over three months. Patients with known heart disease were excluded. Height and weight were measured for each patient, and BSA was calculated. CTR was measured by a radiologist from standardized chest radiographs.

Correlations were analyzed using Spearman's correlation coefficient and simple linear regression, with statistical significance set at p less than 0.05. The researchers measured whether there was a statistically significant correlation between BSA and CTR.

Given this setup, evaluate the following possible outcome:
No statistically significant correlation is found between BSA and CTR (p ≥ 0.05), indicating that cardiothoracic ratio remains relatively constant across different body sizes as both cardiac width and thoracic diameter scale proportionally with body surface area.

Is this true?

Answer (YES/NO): NO